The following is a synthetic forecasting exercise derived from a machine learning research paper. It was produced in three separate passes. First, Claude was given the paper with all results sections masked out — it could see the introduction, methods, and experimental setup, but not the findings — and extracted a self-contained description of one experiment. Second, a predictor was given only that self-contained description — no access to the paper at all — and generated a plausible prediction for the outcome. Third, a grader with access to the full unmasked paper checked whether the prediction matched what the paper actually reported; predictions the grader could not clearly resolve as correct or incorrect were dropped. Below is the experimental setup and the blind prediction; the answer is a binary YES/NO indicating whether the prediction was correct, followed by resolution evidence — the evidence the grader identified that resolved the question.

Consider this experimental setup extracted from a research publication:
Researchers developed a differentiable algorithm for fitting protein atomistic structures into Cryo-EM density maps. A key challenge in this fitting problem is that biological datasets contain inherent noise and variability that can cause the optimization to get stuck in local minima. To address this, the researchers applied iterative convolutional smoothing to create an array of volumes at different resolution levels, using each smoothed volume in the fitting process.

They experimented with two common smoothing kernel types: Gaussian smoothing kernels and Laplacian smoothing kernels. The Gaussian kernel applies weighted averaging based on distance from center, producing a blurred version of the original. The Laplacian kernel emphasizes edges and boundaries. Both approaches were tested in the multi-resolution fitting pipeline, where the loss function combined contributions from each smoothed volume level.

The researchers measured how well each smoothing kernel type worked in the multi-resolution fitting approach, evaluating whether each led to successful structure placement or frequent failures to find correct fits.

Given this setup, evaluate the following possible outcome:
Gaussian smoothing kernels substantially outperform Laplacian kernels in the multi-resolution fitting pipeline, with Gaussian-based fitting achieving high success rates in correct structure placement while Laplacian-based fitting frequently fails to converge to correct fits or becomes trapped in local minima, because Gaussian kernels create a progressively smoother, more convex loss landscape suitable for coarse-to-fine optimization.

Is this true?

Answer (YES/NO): YES